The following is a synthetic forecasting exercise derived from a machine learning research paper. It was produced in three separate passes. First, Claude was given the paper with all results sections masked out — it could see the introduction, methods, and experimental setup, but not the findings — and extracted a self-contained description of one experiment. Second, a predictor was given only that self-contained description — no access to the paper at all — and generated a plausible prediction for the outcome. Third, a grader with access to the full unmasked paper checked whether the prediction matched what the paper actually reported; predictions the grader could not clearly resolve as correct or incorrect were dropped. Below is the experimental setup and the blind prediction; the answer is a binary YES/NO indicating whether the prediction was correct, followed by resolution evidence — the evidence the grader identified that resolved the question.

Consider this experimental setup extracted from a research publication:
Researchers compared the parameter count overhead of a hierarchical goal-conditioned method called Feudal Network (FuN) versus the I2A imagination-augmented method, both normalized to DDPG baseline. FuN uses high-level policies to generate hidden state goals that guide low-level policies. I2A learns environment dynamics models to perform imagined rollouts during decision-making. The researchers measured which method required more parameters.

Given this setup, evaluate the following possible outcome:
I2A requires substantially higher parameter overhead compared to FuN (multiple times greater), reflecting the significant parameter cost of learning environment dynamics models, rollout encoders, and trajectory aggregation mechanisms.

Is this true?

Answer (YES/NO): YES